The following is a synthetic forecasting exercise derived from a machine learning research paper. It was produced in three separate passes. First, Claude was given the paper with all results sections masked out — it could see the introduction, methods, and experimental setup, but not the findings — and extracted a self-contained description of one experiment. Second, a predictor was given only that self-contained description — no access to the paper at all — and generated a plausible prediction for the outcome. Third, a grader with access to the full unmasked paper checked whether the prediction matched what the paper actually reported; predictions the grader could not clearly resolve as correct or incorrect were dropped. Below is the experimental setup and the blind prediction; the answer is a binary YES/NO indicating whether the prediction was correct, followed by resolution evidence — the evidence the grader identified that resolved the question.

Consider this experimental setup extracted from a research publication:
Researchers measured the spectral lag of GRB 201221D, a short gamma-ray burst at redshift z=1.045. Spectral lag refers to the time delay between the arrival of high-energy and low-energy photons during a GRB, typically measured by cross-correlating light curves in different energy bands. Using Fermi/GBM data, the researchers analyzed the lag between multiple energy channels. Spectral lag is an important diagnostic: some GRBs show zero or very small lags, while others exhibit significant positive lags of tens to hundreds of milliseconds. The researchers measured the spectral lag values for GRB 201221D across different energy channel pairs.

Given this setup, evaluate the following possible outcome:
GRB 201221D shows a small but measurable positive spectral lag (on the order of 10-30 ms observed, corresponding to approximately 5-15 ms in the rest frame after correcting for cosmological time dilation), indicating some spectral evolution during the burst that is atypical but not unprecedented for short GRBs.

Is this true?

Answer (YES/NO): NO